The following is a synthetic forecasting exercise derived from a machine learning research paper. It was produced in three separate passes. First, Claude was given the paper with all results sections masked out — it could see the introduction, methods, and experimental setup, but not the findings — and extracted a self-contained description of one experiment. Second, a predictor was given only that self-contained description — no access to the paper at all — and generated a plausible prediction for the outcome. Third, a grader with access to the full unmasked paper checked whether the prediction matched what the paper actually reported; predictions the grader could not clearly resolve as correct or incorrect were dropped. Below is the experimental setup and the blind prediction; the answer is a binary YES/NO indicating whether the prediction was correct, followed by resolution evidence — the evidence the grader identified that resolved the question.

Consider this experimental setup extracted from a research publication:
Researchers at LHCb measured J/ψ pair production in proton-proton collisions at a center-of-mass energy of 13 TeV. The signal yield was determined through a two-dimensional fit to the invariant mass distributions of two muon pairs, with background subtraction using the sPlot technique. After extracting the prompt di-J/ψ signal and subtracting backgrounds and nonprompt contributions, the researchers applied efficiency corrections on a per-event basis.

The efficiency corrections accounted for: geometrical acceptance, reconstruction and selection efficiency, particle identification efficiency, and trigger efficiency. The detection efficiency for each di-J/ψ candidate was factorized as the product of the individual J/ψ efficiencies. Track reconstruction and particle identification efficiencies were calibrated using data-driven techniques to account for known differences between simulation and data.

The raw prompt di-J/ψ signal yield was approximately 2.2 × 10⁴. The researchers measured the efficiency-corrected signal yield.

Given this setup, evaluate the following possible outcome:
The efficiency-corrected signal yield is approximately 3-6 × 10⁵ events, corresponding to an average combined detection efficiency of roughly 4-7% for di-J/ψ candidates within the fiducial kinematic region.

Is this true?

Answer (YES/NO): NO